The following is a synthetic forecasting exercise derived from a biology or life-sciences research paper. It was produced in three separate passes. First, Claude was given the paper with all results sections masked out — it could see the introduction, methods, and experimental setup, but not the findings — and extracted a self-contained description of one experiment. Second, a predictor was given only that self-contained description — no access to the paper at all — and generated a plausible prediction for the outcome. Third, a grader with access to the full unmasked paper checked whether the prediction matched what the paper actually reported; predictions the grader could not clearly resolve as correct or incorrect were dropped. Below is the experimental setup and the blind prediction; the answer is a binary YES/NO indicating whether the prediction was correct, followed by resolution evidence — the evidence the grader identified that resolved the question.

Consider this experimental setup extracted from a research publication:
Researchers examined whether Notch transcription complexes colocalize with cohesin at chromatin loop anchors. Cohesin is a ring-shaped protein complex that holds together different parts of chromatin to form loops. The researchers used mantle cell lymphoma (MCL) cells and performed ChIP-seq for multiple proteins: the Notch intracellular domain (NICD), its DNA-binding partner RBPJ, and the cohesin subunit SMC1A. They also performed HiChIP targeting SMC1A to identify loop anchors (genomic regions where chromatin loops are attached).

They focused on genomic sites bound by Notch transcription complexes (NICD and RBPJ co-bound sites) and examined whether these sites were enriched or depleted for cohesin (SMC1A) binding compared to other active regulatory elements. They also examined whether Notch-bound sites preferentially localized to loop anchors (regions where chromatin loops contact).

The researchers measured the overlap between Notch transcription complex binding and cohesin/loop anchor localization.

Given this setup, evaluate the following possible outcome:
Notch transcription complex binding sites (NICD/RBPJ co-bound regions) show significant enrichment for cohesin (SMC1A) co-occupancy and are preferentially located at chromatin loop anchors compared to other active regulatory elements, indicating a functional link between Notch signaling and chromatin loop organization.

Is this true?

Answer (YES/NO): NO